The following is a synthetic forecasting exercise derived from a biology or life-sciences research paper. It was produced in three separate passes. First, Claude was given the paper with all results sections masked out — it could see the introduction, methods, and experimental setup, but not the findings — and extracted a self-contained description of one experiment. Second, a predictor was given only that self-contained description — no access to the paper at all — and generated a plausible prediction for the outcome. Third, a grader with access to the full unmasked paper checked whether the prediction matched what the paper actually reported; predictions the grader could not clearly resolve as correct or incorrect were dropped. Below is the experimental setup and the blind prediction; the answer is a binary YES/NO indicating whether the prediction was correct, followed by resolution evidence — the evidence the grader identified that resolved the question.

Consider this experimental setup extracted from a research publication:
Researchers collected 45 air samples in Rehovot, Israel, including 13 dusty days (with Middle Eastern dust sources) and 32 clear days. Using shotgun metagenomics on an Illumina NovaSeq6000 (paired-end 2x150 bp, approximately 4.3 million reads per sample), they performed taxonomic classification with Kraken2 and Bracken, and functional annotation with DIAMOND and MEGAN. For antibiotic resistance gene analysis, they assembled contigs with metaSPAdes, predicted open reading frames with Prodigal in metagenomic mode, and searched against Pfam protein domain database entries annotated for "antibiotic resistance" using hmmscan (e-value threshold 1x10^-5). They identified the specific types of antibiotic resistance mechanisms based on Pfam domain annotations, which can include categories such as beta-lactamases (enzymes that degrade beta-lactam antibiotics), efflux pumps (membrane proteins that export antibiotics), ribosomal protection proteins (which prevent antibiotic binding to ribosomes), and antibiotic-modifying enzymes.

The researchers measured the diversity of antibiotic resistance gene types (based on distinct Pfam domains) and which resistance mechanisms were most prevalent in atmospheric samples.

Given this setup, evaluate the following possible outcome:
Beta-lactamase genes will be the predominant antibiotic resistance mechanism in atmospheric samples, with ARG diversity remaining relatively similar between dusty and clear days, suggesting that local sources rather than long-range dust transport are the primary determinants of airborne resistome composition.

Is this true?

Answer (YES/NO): NO